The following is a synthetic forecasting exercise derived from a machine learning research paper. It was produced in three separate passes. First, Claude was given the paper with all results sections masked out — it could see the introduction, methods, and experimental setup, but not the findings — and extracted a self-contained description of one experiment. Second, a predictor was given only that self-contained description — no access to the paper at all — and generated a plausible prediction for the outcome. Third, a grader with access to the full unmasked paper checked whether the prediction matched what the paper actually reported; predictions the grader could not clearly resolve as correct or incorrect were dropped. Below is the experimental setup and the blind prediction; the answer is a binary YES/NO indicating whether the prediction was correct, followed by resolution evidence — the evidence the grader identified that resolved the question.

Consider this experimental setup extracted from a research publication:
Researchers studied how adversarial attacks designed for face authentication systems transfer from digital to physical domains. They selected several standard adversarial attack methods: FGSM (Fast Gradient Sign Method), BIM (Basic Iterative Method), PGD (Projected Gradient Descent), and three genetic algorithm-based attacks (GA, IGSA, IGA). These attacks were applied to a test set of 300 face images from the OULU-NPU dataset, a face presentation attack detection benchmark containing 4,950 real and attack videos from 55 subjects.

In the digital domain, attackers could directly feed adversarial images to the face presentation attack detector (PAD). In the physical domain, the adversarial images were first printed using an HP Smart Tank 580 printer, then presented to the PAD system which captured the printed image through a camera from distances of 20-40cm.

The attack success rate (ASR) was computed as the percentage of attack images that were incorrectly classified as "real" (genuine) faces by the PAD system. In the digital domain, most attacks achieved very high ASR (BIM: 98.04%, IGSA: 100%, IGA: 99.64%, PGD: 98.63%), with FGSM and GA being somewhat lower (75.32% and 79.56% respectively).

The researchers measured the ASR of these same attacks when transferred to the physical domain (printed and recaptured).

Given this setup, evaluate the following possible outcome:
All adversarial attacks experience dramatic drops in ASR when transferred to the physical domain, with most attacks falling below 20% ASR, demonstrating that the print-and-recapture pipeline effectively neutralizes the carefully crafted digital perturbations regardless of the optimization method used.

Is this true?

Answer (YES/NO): NO